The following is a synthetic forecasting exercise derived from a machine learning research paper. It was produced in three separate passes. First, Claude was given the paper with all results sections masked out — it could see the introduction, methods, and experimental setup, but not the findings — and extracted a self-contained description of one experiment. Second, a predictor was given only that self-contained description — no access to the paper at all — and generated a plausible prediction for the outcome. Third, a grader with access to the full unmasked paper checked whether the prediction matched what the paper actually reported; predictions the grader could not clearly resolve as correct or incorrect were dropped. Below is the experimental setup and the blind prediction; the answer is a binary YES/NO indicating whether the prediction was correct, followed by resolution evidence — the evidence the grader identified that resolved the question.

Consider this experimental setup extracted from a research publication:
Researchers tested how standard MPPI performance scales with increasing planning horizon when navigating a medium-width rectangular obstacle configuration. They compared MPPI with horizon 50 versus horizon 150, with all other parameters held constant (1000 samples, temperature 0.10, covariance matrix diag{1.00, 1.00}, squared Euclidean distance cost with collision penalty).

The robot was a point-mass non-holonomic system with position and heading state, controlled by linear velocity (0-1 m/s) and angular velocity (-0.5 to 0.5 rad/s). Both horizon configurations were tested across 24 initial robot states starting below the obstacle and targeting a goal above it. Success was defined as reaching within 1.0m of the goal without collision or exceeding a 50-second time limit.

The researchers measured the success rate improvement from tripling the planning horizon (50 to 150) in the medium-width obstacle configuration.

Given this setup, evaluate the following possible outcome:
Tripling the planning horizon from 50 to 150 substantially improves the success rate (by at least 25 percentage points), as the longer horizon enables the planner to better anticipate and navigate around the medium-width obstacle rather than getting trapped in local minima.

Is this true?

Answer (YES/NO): YES